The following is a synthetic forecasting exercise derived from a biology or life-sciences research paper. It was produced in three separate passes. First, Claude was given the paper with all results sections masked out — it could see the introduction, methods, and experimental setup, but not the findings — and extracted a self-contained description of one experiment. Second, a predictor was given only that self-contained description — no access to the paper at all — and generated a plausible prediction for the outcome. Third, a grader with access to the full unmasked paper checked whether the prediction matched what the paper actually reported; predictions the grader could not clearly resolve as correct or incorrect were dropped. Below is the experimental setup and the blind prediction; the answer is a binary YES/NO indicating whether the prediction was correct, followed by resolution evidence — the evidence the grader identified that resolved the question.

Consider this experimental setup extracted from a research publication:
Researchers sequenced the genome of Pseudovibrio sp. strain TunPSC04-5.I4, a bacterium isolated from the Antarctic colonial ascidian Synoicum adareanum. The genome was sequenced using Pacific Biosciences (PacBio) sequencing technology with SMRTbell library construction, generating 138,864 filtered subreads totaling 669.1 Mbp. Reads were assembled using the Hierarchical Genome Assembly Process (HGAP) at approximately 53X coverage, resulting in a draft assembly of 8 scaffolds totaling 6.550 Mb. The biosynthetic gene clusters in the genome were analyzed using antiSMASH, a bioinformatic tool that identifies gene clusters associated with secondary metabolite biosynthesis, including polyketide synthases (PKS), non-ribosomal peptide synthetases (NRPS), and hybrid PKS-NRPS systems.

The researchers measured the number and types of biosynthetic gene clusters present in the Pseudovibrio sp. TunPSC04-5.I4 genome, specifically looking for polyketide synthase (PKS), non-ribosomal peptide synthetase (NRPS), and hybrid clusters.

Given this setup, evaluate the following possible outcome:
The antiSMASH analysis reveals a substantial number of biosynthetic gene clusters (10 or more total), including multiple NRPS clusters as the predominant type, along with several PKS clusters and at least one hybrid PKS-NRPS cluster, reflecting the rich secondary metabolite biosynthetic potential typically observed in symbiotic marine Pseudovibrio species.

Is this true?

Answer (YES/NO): NO